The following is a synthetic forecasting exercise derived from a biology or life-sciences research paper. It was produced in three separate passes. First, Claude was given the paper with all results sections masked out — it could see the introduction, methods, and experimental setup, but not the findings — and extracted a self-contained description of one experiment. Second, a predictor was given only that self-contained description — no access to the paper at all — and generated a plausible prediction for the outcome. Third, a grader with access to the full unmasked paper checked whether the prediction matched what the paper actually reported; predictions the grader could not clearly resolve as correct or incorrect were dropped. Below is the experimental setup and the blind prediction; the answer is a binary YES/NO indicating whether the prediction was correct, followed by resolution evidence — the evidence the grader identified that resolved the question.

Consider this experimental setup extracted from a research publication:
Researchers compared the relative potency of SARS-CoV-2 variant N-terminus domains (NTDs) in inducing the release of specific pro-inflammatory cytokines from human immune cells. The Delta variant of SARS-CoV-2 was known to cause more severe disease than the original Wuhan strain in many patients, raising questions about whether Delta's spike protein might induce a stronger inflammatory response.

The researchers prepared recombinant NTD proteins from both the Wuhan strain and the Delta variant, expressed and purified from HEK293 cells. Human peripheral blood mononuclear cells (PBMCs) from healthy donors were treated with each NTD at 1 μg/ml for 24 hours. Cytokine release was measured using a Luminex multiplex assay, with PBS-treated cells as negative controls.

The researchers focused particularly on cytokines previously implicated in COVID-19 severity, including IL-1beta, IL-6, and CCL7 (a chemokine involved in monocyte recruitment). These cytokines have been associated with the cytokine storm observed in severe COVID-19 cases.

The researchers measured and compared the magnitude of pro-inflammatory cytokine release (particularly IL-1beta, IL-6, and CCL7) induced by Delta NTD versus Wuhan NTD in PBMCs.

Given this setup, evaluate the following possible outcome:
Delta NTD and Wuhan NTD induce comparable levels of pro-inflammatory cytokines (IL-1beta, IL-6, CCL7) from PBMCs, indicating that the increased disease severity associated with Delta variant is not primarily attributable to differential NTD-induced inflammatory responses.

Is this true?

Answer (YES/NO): YES